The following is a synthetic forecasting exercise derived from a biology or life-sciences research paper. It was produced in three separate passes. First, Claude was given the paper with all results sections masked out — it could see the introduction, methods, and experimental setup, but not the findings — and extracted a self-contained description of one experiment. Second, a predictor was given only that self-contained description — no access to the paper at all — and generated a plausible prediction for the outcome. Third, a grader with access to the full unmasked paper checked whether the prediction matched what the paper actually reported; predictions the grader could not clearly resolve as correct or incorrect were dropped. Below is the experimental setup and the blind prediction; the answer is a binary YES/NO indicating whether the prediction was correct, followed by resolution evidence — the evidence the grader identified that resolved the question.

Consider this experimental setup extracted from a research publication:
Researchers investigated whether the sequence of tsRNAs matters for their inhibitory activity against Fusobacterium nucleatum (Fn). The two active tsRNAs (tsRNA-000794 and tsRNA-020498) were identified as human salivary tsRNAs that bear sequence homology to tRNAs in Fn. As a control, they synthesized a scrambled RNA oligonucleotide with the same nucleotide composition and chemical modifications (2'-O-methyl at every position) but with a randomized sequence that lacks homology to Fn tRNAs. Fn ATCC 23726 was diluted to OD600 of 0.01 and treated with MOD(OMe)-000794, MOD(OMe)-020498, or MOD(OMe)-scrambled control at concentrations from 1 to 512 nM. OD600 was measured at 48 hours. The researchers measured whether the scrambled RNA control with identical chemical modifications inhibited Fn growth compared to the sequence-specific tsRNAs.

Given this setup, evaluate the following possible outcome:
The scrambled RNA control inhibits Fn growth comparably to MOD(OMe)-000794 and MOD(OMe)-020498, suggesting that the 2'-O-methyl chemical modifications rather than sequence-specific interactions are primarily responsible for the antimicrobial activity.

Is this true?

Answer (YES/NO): NO